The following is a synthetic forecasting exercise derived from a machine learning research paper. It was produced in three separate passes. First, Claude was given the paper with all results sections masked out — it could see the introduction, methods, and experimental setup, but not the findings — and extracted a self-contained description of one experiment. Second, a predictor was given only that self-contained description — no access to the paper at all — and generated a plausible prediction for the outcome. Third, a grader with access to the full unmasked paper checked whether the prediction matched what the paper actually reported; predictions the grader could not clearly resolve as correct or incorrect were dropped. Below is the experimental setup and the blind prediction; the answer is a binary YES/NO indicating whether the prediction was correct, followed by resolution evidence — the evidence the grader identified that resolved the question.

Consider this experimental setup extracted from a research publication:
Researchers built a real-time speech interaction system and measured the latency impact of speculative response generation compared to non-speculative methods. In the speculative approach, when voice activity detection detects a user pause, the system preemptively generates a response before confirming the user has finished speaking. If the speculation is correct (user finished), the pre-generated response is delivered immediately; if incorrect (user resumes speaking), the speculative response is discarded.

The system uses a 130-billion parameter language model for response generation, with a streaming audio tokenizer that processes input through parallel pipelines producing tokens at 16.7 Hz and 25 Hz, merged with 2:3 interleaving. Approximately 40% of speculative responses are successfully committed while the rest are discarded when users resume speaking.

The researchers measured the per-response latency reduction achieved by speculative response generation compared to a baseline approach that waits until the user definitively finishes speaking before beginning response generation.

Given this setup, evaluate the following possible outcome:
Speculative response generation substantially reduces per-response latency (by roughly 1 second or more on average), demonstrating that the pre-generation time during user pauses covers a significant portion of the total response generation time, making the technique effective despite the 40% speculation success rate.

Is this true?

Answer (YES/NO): NO